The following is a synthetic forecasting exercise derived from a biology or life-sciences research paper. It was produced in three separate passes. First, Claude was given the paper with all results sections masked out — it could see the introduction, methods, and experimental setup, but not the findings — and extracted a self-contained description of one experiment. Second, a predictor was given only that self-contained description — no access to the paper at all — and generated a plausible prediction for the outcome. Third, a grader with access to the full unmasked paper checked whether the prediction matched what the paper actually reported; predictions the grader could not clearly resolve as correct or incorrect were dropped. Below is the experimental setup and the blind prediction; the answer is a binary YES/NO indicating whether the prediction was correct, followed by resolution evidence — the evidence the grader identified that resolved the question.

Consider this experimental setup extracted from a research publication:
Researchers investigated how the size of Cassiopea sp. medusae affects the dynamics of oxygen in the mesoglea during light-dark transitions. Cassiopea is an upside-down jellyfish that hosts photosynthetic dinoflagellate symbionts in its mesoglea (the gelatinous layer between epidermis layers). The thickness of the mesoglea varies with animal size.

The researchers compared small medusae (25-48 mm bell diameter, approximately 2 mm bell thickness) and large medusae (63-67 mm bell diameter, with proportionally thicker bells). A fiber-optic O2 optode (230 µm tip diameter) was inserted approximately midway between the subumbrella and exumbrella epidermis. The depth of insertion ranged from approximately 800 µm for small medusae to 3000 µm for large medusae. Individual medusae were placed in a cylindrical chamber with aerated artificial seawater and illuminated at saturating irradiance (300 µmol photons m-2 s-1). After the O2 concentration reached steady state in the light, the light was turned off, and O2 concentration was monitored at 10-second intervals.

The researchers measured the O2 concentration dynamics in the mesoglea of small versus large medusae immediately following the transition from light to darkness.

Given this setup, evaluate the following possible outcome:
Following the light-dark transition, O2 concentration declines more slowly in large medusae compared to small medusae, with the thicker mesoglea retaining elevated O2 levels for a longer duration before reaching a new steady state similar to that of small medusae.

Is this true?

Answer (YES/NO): NO